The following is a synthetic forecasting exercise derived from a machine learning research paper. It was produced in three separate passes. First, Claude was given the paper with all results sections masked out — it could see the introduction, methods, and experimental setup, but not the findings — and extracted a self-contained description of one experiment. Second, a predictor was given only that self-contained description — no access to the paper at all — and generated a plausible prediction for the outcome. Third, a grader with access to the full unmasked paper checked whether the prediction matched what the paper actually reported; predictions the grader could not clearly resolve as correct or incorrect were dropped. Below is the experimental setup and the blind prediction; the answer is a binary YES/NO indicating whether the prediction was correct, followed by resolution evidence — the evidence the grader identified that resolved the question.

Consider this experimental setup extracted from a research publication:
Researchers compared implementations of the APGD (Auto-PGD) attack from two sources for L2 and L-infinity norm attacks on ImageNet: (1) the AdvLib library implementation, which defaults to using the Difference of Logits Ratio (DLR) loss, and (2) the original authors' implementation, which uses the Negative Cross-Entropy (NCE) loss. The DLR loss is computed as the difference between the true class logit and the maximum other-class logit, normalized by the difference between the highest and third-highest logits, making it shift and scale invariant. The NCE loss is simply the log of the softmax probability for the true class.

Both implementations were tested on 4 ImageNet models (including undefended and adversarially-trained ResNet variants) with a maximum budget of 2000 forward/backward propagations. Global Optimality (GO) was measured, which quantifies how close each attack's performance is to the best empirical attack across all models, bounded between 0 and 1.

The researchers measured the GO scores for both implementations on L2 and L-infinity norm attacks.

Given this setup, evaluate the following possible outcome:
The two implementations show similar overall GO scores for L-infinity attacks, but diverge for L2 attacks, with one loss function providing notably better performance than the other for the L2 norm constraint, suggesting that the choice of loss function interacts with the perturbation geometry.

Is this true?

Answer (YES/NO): NO